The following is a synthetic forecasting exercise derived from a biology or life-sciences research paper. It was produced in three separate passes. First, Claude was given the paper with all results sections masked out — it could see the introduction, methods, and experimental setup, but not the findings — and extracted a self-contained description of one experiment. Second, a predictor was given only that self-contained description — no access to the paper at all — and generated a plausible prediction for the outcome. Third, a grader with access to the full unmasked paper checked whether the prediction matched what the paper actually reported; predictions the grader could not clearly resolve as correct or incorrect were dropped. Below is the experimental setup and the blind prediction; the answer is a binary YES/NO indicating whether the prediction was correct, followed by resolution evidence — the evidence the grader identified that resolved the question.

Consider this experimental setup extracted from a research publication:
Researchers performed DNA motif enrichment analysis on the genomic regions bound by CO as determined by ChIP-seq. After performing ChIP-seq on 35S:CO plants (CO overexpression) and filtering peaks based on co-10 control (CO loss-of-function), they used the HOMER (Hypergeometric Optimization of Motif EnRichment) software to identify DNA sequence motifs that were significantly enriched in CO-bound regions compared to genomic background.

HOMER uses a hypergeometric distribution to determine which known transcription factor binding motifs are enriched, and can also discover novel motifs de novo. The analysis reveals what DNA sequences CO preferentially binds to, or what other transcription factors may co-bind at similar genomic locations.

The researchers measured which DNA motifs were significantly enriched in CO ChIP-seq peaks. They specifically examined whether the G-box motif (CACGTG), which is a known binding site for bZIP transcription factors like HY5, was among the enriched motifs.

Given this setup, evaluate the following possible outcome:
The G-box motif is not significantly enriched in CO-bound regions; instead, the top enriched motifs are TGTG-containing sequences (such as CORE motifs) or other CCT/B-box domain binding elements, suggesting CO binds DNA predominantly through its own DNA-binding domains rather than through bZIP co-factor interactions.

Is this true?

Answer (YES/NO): NO